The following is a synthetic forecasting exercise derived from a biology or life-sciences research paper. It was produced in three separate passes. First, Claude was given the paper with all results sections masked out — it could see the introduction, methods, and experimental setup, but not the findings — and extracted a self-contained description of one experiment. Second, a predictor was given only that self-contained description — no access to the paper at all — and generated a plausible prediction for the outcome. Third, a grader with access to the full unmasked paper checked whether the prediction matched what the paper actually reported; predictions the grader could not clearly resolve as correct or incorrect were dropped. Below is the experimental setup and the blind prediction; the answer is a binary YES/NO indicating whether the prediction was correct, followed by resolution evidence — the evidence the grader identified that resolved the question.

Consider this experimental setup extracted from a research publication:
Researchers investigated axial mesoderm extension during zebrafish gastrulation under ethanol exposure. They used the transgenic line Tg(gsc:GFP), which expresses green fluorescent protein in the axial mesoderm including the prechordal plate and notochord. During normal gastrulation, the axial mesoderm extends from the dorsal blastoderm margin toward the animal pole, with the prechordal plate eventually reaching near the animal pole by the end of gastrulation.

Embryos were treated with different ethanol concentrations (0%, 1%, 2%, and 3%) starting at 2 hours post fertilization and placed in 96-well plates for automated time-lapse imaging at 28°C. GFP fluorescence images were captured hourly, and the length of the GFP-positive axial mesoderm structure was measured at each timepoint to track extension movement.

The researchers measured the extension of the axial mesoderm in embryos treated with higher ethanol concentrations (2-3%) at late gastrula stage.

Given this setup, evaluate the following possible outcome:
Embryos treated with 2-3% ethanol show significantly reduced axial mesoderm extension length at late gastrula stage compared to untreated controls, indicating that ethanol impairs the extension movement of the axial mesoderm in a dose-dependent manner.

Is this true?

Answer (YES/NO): YES